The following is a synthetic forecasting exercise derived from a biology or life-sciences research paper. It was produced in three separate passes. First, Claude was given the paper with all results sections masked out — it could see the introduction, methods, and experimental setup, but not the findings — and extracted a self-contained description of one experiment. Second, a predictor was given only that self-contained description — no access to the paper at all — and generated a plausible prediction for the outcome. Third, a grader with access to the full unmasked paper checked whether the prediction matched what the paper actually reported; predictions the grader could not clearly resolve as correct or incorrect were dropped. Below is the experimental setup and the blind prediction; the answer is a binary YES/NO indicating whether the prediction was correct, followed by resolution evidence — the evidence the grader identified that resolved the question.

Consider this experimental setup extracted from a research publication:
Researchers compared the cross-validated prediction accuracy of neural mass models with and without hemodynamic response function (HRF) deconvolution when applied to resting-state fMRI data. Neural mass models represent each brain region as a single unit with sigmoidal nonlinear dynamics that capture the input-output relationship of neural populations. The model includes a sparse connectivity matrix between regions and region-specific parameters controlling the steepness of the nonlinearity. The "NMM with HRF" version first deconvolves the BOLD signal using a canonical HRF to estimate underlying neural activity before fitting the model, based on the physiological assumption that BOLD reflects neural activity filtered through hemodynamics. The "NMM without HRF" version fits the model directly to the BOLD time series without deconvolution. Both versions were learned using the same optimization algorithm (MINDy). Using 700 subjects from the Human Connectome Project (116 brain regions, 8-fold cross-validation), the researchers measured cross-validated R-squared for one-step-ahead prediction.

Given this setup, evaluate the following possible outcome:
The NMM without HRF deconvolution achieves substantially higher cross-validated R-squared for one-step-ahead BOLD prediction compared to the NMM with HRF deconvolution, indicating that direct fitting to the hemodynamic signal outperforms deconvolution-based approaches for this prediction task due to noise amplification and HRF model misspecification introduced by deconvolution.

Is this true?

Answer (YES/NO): YES